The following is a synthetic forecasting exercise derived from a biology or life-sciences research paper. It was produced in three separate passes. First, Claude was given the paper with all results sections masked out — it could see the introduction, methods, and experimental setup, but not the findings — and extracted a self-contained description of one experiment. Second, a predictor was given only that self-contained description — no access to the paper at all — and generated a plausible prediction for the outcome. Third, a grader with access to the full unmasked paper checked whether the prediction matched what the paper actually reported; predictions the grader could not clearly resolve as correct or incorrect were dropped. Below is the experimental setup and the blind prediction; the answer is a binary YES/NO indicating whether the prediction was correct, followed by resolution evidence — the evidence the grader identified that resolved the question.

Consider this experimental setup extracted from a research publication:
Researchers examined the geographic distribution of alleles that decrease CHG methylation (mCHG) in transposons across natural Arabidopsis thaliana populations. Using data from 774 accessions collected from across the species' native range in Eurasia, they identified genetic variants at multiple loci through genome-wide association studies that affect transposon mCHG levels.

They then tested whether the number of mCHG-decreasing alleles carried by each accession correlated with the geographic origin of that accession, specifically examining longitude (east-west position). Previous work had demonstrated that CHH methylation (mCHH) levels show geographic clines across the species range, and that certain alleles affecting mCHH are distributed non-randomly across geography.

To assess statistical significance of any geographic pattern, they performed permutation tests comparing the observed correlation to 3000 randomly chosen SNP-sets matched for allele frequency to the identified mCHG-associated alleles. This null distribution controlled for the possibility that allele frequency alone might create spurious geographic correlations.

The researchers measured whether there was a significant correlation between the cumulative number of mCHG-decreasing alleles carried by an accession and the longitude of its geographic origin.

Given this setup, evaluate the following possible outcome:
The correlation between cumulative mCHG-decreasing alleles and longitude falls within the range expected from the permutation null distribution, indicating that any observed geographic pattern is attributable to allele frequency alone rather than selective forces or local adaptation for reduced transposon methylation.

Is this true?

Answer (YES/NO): NO